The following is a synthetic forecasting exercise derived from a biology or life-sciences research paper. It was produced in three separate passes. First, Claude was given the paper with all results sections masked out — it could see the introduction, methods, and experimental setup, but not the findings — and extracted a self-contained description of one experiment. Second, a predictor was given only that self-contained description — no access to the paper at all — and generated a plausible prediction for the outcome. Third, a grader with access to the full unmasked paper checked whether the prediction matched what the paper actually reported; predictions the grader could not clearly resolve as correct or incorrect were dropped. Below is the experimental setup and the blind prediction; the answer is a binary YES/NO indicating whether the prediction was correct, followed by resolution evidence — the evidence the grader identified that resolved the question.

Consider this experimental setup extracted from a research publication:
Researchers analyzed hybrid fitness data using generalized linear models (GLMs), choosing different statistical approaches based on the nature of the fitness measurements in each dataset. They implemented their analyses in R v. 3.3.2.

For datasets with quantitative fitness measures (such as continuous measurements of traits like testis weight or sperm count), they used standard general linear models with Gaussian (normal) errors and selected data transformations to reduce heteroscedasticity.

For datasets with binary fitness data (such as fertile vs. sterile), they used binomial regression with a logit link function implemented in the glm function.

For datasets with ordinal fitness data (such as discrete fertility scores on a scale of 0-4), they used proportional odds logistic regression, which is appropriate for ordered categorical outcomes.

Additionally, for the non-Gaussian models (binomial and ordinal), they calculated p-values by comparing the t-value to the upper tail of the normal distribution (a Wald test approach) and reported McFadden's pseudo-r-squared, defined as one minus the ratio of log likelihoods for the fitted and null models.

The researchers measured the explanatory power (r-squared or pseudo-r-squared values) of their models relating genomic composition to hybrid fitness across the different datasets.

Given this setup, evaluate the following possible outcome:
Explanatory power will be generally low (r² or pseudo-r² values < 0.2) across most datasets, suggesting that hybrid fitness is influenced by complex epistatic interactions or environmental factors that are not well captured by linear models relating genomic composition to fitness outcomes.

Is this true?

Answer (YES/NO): YES